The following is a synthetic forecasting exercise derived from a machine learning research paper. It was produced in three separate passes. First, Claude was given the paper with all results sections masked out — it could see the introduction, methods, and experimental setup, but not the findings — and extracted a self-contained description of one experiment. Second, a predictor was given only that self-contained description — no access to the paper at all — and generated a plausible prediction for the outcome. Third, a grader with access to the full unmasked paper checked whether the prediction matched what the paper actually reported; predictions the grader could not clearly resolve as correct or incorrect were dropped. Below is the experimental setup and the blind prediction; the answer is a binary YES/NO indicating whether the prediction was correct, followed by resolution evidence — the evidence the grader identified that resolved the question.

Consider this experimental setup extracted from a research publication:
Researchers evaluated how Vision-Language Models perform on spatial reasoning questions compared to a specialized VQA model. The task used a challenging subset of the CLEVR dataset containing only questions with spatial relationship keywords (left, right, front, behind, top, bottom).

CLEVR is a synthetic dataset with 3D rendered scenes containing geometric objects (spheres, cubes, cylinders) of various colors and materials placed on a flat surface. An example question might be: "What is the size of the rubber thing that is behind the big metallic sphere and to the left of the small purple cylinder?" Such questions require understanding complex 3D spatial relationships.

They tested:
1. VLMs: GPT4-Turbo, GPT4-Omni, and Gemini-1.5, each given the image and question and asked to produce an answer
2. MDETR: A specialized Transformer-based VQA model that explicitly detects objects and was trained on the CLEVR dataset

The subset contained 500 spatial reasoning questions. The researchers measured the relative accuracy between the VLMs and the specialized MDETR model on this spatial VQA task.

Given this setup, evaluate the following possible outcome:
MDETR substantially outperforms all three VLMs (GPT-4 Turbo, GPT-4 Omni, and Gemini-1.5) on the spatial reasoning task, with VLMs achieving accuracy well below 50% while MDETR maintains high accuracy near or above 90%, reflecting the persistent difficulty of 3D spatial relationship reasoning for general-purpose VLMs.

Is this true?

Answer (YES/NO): NO